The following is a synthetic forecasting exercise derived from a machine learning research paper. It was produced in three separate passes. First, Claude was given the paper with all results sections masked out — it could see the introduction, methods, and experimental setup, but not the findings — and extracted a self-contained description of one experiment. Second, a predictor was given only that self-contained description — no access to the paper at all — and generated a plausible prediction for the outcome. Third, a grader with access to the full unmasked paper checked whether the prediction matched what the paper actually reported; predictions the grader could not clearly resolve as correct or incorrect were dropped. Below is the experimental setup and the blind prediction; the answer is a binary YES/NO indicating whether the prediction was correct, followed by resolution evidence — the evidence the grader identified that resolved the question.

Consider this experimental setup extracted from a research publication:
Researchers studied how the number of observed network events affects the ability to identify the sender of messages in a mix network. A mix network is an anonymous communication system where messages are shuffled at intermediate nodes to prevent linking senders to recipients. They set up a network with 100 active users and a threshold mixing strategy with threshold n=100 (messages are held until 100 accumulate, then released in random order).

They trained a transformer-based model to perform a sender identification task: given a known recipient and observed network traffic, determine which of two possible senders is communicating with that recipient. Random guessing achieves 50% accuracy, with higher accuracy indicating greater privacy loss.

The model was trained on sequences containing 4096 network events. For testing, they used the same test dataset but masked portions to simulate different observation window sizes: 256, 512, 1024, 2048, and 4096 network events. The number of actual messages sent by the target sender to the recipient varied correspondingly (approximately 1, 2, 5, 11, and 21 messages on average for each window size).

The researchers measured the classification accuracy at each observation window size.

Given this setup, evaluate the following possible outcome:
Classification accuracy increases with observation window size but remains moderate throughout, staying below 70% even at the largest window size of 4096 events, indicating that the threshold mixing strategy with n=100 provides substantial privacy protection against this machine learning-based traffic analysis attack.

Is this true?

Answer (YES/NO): NO